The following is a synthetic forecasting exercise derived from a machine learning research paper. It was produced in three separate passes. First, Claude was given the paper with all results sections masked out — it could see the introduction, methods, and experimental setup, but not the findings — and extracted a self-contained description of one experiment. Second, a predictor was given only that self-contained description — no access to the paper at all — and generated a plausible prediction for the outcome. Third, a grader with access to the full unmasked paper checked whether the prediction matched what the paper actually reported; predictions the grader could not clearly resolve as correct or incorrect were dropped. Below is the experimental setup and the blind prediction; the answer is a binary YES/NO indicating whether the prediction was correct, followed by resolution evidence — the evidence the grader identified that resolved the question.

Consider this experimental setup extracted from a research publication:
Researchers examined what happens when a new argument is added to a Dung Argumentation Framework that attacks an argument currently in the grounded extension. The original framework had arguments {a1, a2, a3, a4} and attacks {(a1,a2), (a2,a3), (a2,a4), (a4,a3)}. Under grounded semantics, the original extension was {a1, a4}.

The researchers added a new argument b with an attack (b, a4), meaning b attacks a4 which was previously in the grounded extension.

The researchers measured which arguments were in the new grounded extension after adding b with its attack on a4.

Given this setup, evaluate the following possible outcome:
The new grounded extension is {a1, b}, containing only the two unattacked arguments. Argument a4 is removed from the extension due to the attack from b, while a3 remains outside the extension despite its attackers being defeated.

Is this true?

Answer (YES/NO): NO